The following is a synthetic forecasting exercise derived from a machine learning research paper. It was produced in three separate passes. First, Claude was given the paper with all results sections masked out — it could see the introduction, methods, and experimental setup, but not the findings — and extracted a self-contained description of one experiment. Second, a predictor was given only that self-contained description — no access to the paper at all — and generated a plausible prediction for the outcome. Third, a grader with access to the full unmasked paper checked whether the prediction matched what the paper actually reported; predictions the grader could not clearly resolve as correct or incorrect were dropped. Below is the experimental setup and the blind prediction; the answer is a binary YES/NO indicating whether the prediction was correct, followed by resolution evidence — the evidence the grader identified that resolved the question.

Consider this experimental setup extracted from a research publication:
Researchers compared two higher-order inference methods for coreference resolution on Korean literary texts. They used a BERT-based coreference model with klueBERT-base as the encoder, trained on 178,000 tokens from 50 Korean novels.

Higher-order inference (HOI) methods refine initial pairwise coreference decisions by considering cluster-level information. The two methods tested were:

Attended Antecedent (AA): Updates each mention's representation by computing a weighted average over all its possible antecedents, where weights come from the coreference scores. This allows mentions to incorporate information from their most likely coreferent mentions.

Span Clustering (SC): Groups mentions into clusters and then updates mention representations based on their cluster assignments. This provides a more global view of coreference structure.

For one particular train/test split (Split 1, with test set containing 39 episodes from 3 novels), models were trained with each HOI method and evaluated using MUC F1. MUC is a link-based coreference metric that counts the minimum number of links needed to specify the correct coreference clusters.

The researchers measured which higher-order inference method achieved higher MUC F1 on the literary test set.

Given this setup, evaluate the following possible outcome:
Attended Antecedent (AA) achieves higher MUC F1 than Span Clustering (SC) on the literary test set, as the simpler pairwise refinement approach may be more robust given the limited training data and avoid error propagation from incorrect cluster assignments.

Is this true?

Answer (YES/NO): YES